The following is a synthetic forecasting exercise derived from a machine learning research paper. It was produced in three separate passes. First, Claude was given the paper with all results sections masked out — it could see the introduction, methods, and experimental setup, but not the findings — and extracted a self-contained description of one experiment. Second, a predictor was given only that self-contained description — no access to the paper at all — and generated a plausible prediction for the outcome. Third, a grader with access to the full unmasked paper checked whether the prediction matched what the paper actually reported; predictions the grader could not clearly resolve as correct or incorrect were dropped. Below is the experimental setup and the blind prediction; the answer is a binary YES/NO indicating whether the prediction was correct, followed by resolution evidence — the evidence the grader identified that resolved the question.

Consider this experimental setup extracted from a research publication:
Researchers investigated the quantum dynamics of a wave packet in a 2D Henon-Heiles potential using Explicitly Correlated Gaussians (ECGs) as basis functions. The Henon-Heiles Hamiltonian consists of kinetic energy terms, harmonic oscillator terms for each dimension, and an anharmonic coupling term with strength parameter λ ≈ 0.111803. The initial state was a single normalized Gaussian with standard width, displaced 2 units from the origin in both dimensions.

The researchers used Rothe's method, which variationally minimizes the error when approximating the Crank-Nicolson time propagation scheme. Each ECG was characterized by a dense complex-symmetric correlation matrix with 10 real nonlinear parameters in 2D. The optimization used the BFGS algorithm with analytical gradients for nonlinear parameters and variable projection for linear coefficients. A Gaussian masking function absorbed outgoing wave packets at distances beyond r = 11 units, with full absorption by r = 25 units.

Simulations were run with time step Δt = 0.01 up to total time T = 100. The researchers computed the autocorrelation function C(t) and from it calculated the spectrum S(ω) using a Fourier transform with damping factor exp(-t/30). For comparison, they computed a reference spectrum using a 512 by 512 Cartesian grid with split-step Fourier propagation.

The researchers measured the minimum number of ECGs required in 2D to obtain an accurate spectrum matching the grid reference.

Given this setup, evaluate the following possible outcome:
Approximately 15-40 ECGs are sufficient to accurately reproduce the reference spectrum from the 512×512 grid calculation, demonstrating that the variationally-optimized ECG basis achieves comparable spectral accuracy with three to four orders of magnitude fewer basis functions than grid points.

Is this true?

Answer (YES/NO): YES